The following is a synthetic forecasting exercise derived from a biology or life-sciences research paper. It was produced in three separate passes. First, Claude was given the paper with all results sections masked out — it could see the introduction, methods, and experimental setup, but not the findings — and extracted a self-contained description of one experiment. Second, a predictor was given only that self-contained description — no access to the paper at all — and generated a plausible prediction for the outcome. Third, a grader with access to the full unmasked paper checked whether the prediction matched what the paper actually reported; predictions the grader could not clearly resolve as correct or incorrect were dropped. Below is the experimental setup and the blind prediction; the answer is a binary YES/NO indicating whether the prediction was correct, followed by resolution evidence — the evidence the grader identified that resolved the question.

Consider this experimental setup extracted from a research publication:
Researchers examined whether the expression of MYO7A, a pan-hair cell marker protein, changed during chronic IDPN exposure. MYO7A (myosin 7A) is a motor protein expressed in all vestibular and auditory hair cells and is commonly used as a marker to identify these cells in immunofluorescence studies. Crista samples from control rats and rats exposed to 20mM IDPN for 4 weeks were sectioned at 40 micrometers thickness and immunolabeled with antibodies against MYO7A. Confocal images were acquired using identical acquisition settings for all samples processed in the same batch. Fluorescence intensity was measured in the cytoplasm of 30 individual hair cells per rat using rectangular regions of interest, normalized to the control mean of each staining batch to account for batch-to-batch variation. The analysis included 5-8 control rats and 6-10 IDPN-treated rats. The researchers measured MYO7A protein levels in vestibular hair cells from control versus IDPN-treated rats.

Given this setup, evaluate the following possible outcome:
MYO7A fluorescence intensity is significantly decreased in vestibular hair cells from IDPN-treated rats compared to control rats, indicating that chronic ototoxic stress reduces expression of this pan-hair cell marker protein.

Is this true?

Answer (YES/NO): NO